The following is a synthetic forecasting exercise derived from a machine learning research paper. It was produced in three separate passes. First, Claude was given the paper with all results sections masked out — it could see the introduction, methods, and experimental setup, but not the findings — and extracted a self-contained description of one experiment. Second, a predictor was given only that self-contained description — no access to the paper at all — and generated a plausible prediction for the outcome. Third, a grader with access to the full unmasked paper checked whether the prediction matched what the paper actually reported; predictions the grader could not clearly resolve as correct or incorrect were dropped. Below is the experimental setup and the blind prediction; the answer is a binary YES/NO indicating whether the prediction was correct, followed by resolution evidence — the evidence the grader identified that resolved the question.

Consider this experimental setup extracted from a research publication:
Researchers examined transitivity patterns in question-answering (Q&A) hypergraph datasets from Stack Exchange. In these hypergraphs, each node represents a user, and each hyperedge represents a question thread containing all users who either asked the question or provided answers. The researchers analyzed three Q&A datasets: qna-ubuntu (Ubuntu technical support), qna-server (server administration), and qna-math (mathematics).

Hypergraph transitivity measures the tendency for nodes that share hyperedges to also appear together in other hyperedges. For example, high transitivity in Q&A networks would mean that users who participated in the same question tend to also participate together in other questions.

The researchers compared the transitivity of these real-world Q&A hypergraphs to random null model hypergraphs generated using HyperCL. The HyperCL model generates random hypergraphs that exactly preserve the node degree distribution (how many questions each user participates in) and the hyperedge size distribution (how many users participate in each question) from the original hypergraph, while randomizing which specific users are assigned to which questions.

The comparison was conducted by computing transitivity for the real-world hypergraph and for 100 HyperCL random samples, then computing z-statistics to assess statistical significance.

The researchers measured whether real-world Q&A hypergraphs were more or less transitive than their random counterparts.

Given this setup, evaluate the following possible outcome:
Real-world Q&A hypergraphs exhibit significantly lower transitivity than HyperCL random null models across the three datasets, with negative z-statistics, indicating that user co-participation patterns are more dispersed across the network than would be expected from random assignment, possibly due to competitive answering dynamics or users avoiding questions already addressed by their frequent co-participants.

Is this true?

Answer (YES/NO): NO